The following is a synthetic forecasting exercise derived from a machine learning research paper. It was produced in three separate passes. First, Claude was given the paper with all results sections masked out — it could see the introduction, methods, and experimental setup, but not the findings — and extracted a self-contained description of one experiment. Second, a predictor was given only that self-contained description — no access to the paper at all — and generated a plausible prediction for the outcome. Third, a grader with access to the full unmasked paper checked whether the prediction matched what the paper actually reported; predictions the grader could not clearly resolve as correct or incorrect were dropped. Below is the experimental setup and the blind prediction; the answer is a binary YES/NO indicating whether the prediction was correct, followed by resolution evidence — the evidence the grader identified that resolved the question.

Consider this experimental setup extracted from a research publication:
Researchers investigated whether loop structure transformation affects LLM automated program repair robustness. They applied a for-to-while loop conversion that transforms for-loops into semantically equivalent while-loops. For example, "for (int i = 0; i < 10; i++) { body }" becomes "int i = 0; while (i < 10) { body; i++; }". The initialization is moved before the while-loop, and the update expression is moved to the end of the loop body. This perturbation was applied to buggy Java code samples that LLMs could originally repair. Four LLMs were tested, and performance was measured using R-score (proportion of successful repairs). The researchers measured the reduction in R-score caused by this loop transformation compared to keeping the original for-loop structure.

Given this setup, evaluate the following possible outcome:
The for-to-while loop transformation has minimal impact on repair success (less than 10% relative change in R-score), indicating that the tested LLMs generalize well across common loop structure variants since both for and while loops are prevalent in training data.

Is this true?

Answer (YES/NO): NO